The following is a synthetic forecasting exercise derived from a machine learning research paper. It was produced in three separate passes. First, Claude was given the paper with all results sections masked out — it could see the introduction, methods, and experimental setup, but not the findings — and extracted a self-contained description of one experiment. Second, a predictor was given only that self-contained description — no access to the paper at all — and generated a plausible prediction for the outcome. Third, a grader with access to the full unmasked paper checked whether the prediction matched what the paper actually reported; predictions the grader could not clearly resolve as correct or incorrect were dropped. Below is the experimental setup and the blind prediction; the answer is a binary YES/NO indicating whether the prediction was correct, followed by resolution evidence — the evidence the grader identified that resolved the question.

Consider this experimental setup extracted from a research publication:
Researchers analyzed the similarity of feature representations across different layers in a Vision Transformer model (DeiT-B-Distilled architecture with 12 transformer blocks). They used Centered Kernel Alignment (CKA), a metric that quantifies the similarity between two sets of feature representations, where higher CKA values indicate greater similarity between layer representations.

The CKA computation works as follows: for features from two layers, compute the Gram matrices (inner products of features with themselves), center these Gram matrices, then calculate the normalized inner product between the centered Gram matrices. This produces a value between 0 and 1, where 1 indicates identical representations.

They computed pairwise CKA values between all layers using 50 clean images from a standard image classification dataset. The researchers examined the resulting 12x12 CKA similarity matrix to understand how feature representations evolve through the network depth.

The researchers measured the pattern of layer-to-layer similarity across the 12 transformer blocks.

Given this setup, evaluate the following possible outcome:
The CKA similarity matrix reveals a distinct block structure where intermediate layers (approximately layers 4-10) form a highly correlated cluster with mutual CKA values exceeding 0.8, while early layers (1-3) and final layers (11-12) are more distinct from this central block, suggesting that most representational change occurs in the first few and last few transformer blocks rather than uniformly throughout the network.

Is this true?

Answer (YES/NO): NO